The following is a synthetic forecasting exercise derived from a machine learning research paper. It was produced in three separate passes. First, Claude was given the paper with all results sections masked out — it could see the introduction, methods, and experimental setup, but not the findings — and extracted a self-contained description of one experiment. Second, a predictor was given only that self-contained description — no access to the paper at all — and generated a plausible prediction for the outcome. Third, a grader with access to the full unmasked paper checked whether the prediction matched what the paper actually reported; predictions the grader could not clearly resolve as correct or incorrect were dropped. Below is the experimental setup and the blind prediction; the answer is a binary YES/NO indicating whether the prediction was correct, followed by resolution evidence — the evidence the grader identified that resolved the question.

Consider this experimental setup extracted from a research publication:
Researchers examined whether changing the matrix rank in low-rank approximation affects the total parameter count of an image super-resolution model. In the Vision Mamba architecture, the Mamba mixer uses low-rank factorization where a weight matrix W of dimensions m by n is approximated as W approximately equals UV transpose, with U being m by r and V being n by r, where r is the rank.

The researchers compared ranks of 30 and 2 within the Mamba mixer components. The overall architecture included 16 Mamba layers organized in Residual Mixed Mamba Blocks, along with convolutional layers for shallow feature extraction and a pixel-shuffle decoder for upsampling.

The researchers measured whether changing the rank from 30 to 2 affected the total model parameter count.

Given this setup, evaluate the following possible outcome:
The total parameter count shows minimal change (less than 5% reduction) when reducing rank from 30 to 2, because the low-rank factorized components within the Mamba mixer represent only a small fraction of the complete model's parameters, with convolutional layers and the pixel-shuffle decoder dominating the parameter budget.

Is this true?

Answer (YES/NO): YES